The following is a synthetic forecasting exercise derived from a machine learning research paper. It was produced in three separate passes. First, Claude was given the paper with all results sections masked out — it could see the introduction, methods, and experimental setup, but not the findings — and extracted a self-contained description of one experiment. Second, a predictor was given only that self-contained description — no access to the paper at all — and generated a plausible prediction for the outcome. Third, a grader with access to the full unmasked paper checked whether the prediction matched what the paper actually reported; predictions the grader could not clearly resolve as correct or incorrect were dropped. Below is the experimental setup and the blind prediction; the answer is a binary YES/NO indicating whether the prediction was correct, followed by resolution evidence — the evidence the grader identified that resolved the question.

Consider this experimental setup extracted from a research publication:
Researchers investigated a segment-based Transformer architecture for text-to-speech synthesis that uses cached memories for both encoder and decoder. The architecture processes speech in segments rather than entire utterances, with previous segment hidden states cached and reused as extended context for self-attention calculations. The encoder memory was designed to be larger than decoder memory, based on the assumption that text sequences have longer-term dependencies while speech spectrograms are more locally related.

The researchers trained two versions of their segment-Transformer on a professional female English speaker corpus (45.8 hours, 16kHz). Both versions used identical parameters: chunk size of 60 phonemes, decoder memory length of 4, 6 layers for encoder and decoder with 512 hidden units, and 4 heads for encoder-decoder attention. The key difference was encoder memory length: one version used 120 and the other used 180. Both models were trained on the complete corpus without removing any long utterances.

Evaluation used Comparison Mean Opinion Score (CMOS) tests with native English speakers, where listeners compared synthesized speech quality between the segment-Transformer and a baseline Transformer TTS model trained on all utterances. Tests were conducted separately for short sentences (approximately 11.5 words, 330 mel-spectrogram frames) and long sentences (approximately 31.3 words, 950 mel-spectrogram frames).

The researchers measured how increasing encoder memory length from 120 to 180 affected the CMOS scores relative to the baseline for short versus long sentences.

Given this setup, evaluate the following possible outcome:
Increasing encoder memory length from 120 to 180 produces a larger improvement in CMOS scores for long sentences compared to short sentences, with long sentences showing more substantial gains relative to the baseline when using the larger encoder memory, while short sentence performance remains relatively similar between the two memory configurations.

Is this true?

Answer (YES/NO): NO